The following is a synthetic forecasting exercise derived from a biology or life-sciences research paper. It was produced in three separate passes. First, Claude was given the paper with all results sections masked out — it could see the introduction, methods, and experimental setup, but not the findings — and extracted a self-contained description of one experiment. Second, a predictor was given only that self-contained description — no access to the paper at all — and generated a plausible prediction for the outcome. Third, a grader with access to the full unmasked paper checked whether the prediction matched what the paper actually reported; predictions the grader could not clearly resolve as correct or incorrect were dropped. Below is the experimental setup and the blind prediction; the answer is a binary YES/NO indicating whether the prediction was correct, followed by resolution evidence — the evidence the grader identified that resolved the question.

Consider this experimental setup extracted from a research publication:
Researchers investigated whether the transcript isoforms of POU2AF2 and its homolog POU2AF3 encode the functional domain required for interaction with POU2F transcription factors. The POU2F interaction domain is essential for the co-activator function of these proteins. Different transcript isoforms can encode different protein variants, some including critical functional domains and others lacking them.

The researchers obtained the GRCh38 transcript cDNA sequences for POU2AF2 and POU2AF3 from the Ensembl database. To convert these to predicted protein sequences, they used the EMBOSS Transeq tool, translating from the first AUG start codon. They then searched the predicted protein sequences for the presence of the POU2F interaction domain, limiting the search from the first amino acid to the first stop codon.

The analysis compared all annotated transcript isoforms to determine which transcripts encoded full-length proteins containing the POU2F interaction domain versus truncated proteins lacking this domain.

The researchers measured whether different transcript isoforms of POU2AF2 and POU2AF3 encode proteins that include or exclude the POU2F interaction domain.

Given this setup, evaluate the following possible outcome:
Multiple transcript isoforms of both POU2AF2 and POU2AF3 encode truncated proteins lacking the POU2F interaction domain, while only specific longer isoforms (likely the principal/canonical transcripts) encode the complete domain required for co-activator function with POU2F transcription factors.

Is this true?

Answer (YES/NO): NO